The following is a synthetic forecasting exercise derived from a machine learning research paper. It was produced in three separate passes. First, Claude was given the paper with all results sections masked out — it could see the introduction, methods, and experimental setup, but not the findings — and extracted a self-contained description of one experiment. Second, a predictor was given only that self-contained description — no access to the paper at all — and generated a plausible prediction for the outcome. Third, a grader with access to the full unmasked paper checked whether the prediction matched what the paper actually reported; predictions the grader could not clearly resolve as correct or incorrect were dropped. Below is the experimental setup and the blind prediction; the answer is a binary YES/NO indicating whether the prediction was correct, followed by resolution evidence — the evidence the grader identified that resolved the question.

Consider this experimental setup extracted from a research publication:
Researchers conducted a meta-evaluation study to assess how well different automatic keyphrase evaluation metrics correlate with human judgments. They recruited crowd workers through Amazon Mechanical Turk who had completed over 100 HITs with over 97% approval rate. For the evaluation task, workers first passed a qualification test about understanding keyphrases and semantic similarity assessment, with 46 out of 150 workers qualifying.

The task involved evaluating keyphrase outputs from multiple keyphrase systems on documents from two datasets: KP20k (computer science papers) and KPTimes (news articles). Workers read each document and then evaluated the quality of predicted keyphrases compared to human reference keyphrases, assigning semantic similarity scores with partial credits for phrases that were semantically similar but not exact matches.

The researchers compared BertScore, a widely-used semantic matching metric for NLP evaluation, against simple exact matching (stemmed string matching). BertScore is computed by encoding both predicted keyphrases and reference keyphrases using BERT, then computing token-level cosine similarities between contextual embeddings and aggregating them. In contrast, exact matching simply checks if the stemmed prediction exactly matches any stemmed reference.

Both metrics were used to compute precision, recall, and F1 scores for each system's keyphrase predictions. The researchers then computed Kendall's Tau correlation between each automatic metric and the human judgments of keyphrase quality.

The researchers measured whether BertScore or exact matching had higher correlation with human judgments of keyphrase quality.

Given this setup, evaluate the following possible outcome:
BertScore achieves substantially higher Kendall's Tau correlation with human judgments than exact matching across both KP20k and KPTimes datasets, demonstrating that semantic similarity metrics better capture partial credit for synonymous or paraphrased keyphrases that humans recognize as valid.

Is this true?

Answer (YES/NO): NO